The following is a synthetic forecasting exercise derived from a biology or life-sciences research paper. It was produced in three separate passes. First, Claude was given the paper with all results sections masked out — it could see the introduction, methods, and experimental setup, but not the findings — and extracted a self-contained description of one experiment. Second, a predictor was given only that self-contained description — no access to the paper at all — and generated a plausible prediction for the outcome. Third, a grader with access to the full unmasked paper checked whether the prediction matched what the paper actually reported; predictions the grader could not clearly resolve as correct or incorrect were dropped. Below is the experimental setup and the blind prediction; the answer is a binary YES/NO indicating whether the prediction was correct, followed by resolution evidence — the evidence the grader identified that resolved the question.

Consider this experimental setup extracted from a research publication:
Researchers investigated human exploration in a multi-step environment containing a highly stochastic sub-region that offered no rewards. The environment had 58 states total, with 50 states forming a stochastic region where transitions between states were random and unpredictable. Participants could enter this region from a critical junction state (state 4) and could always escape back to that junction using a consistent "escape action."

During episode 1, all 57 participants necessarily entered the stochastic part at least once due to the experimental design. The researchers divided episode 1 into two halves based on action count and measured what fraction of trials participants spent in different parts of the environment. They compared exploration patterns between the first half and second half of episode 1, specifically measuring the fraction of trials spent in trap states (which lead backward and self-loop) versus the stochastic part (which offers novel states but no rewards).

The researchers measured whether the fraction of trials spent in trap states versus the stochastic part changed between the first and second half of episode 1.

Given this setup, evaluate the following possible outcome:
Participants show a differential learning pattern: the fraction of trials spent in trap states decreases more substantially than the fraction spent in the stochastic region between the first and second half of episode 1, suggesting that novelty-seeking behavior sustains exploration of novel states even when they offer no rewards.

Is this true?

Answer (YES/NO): NO